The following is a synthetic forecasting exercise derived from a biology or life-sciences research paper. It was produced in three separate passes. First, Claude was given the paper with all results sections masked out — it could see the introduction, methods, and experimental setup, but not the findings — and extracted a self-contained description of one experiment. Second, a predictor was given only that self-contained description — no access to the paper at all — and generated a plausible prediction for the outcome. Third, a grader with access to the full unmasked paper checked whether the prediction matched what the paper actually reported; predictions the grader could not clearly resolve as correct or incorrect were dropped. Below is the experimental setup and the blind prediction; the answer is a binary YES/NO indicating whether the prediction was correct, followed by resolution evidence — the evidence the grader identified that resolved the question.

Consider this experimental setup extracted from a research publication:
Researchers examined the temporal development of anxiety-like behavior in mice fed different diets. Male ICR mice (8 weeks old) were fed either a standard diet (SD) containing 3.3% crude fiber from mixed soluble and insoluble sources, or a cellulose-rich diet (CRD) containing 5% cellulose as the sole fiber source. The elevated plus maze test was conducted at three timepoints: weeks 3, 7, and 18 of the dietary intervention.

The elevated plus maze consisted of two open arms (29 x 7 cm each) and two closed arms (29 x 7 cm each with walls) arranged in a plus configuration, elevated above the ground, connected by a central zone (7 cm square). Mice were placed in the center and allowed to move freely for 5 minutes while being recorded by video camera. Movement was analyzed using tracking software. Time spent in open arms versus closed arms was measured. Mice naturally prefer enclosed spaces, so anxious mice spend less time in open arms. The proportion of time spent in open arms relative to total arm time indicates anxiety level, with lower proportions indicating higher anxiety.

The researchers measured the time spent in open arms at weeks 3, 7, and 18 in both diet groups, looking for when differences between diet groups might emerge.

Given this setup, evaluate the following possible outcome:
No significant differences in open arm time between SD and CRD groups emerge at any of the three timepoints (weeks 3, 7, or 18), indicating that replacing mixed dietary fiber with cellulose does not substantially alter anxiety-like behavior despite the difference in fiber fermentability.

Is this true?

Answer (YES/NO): YES